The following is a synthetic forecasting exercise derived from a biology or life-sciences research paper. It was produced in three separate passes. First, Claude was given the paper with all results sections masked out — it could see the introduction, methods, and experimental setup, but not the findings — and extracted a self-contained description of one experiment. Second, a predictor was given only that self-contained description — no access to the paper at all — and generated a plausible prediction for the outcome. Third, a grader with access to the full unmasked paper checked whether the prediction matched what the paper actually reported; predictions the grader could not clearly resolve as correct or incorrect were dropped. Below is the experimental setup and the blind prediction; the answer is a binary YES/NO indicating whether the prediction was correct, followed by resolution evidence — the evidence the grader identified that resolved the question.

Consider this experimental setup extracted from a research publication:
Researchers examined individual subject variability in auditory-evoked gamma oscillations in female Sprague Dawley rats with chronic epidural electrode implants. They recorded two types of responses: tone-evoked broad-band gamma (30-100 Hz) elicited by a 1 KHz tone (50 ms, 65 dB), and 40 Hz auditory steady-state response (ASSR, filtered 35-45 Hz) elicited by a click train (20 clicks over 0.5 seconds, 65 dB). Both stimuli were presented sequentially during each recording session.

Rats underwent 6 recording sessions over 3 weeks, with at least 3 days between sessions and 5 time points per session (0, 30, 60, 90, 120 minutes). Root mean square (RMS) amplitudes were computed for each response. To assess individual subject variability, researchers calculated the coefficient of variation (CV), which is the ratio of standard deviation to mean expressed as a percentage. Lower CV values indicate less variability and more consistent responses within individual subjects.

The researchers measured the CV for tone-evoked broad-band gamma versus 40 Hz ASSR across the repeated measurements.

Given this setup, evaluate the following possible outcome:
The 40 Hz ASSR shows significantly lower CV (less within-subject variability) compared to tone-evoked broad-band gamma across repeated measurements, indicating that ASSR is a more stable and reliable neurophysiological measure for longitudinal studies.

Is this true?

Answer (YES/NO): YES